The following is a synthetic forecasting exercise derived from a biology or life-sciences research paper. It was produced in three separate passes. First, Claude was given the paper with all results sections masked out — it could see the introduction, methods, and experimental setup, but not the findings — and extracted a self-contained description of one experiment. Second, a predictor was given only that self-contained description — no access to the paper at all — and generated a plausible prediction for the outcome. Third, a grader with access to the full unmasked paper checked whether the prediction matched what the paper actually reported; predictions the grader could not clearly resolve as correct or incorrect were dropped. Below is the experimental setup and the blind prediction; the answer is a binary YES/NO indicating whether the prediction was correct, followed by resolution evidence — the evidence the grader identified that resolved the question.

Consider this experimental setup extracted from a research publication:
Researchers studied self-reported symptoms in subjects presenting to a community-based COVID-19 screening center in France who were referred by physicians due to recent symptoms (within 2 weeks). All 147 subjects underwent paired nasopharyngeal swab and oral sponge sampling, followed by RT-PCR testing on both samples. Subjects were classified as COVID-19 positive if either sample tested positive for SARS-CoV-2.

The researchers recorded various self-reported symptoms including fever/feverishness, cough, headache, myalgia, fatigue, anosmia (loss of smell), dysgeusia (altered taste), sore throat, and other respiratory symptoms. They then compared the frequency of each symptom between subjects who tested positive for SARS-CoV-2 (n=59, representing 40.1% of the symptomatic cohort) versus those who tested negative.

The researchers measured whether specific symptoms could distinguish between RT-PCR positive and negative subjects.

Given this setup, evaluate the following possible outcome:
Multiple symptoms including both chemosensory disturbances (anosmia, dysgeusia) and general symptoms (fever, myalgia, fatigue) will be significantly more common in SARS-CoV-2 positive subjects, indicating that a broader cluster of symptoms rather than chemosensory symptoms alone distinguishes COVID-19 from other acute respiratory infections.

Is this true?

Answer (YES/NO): NO